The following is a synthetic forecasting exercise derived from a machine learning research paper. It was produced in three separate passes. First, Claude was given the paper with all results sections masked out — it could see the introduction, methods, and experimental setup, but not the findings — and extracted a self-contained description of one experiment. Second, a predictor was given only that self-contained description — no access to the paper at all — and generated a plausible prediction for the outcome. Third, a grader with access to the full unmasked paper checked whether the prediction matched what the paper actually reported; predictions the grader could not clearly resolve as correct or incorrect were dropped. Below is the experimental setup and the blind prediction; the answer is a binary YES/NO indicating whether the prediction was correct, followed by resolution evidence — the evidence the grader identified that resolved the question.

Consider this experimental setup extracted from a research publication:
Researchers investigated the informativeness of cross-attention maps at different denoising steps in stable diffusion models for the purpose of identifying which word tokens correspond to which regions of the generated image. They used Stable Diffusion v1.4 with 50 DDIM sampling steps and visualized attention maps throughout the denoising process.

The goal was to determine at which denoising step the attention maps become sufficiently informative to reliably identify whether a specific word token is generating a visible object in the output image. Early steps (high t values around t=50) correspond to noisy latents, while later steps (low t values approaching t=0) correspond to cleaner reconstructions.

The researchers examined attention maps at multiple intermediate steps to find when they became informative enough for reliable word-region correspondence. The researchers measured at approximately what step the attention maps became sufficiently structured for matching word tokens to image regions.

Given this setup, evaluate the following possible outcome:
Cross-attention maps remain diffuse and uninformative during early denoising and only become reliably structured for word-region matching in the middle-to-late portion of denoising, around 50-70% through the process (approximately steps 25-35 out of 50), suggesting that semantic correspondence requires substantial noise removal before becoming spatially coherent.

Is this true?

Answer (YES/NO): NO